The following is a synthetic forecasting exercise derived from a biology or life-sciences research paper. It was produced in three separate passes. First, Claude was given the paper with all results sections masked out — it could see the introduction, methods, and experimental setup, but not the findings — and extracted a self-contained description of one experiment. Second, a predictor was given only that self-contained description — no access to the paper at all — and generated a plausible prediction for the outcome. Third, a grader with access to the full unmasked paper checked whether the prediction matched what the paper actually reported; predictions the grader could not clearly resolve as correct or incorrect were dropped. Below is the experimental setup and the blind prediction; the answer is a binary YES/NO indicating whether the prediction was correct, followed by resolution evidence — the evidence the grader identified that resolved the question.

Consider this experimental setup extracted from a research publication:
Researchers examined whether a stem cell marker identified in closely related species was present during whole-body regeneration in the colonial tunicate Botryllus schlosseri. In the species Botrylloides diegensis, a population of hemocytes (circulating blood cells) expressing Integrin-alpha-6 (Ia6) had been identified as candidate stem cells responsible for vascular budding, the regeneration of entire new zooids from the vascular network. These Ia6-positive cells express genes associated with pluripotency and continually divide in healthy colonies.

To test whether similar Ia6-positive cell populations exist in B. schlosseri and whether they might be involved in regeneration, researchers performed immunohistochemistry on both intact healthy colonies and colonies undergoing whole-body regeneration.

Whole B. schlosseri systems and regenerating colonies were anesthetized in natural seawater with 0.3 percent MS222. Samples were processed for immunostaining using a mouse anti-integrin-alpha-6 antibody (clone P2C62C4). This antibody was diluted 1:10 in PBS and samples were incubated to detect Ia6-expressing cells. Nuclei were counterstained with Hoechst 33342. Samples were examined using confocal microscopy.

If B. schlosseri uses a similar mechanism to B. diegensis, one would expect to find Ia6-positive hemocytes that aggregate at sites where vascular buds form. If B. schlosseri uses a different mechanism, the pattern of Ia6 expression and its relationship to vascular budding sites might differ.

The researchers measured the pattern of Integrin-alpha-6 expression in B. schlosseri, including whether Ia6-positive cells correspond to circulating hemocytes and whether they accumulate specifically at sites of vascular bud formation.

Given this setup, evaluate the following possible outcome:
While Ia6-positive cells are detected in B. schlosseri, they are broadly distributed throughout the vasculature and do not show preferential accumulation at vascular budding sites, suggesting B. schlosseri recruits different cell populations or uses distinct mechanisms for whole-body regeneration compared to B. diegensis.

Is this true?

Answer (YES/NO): YES